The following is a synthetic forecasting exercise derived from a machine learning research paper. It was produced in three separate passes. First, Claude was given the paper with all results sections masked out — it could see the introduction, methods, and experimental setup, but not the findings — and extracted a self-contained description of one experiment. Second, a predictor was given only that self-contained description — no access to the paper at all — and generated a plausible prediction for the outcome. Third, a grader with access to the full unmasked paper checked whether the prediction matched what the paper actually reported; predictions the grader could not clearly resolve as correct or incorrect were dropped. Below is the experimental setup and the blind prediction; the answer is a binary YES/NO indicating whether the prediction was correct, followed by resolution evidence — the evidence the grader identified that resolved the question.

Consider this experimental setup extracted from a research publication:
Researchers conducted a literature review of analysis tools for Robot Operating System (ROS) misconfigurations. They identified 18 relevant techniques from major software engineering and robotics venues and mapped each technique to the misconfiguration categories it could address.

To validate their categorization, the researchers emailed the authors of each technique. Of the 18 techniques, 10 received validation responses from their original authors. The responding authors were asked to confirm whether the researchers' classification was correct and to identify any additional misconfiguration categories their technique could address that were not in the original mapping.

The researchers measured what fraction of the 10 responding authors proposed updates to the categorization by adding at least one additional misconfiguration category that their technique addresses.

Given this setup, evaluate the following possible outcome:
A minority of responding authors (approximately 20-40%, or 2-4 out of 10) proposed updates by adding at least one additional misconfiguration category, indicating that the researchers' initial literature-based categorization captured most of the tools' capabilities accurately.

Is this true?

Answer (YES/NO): YES